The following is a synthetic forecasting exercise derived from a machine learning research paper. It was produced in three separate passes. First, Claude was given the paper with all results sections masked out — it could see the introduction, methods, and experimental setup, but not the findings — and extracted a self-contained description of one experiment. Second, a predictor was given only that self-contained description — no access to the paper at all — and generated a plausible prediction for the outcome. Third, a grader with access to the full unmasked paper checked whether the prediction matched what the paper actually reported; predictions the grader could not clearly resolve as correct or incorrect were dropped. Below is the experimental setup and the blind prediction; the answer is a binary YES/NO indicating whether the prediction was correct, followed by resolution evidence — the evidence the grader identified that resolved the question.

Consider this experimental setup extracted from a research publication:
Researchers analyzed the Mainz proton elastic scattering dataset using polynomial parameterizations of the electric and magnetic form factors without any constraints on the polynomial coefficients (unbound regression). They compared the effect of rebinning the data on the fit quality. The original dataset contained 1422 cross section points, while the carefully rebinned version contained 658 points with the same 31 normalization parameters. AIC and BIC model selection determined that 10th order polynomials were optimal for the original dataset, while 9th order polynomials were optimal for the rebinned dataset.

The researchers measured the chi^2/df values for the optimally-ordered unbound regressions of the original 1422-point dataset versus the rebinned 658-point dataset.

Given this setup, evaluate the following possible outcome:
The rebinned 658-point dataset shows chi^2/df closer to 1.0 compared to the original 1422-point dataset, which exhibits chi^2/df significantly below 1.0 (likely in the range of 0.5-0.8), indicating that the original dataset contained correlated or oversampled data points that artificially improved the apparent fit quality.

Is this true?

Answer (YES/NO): NO